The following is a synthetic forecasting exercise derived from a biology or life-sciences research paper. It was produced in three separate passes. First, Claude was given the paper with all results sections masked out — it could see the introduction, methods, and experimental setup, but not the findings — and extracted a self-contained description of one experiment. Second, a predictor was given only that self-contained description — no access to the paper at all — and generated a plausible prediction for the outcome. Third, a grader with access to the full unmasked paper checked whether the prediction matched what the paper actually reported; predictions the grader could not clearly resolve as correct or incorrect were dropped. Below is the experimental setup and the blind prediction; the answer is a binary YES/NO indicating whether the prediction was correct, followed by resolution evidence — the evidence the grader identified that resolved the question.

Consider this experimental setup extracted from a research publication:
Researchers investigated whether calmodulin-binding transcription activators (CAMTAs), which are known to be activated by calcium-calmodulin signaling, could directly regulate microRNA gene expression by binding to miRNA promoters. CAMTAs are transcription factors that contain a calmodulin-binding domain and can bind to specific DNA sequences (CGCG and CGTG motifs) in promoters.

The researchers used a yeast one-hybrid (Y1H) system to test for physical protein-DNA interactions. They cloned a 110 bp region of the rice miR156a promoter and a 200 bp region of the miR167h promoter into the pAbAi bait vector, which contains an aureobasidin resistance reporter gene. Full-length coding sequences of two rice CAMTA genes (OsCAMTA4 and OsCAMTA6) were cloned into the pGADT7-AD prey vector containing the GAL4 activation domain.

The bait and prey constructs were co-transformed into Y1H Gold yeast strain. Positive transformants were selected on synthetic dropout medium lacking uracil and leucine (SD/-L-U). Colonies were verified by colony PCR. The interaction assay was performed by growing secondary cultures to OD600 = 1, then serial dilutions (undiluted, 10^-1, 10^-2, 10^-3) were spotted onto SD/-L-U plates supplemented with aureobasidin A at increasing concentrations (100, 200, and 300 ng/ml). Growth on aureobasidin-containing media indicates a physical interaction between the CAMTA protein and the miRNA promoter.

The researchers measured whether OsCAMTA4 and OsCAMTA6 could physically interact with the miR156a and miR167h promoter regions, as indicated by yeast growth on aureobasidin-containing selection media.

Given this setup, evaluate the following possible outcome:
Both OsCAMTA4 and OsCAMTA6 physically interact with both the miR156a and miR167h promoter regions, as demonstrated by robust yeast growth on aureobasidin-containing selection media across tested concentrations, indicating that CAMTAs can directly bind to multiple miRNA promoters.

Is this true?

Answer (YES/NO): NO